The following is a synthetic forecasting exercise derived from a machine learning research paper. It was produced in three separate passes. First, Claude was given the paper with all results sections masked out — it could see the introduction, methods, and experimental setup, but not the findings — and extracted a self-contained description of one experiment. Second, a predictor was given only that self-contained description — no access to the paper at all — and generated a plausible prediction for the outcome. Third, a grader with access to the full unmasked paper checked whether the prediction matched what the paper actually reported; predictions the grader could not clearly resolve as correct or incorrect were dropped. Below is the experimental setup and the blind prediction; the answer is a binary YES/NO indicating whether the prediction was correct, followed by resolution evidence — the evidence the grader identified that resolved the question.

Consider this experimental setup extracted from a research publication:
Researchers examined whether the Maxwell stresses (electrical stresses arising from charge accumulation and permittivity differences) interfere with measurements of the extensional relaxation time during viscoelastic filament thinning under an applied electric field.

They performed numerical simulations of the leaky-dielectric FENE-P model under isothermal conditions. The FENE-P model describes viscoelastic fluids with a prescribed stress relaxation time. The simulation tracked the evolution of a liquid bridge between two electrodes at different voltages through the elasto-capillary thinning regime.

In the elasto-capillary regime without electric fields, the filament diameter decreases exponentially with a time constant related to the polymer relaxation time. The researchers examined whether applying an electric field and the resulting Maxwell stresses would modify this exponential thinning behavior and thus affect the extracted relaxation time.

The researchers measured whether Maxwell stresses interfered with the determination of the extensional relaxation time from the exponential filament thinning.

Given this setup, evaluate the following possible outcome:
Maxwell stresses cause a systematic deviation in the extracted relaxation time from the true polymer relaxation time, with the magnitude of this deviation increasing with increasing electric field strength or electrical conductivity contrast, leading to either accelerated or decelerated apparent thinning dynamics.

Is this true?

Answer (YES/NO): NO